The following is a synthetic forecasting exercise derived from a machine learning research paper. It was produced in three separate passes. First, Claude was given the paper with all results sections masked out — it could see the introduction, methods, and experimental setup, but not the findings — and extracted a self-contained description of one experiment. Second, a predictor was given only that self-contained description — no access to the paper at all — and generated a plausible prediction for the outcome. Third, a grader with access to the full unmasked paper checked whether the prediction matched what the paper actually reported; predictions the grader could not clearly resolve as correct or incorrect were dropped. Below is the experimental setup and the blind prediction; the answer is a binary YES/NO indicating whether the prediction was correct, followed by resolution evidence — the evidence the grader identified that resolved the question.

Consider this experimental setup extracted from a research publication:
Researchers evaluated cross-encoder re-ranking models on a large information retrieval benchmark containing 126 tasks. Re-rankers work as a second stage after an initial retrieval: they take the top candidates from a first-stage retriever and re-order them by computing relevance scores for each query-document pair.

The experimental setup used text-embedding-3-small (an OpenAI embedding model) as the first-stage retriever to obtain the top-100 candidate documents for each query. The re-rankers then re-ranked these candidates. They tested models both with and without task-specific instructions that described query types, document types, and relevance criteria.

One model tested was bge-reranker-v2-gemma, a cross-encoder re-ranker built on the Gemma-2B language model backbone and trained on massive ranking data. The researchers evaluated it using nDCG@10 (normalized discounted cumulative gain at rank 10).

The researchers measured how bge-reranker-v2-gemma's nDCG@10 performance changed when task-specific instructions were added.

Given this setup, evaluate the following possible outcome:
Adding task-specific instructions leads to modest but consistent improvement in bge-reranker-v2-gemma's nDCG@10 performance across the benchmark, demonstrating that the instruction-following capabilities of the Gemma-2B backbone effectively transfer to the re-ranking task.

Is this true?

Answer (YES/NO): NO